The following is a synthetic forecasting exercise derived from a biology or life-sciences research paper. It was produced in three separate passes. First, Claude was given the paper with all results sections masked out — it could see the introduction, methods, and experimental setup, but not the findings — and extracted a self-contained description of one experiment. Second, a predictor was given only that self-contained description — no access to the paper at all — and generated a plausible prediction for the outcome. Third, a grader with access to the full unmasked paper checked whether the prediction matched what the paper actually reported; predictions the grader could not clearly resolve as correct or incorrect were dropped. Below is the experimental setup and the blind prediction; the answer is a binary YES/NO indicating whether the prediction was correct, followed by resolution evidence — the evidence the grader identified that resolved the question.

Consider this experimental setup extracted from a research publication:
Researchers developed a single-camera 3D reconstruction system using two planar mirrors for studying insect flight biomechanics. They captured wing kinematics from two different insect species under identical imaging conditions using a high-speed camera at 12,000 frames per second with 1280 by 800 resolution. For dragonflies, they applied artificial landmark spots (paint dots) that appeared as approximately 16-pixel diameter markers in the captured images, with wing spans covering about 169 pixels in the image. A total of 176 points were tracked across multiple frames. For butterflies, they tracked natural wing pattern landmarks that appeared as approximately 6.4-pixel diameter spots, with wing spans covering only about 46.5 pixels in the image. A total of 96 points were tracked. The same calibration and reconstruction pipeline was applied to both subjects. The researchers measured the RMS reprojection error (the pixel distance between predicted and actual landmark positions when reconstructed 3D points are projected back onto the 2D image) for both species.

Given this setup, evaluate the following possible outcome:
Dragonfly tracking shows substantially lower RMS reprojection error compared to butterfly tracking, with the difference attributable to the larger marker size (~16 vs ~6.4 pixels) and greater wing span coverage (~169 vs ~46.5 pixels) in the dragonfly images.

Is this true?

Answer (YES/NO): YES